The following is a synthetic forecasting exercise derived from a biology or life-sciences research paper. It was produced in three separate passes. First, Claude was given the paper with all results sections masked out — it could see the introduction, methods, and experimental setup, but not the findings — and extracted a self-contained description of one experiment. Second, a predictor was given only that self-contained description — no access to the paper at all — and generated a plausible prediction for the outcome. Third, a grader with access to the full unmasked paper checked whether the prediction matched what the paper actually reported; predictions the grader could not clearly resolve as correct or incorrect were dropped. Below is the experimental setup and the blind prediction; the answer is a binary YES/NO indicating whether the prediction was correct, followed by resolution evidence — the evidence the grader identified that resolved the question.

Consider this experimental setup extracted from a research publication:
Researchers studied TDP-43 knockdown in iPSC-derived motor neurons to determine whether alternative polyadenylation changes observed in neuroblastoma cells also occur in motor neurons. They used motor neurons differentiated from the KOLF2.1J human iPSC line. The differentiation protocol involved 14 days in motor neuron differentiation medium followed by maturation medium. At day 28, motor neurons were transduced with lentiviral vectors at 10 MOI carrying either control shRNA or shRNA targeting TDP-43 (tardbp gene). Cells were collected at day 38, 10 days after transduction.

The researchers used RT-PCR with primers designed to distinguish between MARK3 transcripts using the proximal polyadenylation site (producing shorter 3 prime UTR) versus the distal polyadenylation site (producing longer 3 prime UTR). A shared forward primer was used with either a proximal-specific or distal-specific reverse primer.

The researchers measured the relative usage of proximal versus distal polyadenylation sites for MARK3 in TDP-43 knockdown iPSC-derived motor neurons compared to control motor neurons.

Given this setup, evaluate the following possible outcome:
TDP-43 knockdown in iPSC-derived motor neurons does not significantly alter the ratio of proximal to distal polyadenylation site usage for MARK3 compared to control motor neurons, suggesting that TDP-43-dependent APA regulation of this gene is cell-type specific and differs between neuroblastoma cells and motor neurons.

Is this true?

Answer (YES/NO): NO